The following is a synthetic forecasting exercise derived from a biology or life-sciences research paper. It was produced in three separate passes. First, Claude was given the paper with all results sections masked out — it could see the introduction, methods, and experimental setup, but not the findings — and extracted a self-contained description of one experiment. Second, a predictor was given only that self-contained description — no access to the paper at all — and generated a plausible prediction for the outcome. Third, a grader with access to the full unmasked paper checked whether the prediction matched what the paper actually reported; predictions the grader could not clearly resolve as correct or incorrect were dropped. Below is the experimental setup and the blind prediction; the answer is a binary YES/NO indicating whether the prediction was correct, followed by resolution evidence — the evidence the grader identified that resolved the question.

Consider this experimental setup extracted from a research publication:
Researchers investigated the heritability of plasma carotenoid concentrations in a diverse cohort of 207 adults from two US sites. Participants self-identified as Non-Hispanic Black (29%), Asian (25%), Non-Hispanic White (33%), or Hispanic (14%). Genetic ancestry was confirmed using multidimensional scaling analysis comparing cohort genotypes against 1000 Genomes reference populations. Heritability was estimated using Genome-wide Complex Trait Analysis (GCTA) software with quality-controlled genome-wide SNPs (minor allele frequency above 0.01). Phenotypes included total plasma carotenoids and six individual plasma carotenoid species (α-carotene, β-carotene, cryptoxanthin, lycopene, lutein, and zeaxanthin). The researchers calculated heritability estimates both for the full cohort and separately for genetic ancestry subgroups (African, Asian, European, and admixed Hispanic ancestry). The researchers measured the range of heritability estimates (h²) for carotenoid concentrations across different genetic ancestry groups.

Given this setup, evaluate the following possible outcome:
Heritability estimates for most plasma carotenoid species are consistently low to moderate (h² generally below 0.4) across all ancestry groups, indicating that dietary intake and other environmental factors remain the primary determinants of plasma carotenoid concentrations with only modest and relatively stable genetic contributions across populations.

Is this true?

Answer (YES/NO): NO